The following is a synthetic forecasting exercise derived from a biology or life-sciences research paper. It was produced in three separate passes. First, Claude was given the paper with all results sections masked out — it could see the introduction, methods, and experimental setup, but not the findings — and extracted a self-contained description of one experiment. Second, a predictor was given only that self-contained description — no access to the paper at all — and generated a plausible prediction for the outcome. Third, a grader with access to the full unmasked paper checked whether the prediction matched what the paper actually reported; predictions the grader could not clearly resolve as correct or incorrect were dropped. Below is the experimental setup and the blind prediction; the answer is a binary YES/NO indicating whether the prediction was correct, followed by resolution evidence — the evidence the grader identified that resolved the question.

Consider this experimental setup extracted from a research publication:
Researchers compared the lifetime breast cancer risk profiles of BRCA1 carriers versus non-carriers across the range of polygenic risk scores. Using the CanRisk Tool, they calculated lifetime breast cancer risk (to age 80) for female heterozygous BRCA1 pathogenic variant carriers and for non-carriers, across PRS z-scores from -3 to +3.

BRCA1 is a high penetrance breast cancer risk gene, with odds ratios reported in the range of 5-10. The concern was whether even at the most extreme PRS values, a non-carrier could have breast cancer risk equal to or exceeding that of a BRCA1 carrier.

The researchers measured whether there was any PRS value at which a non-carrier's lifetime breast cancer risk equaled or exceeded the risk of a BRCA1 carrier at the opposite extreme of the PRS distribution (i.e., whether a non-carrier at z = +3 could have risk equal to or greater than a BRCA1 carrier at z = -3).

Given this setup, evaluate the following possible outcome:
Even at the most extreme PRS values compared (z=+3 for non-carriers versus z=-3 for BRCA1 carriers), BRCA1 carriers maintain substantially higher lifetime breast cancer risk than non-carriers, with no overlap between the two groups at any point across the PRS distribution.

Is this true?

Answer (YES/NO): YES